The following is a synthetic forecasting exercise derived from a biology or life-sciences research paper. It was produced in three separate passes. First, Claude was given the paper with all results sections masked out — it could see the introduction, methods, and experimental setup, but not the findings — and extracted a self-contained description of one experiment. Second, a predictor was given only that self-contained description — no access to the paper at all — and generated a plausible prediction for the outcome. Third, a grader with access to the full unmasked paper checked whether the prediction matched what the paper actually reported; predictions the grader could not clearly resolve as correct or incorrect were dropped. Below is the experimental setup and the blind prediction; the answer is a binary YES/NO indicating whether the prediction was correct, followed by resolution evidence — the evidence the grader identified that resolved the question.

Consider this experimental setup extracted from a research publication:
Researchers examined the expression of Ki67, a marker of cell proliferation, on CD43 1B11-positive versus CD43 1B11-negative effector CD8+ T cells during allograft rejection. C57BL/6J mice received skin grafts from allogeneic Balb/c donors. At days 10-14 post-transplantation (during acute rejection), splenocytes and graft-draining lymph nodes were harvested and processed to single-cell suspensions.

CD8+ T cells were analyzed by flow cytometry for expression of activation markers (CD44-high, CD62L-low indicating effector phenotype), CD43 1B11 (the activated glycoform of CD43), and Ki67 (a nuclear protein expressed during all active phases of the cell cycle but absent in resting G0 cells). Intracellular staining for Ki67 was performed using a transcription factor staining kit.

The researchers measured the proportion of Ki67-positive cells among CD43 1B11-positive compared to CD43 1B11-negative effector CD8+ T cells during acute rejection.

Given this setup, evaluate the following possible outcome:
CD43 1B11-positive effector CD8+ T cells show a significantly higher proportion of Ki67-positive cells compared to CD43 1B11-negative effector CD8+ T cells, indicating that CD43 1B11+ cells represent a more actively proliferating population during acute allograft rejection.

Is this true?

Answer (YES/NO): YES